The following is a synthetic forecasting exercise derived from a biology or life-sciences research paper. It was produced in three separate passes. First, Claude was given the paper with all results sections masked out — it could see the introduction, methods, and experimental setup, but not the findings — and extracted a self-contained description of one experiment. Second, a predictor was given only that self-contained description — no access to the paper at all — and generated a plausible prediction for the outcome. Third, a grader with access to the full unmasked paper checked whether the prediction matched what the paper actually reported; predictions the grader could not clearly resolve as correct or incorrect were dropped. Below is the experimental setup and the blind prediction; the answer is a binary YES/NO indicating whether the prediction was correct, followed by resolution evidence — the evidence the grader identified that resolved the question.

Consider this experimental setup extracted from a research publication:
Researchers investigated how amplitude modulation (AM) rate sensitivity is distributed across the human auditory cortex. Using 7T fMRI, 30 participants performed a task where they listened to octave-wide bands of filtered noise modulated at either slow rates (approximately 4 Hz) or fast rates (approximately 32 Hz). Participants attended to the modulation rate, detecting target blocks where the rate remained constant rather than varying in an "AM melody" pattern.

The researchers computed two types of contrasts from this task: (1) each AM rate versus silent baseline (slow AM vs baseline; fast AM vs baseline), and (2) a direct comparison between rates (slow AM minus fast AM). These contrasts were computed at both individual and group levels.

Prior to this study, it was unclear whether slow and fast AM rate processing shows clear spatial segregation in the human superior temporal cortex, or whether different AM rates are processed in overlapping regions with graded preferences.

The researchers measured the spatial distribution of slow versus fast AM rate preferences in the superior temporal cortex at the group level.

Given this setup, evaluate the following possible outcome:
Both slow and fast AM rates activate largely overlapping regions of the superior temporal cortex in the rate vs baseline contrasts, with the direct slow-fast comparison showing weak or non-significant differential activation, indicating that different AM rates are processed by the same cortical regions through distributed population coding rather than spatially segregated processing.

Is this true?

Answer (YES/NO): NO